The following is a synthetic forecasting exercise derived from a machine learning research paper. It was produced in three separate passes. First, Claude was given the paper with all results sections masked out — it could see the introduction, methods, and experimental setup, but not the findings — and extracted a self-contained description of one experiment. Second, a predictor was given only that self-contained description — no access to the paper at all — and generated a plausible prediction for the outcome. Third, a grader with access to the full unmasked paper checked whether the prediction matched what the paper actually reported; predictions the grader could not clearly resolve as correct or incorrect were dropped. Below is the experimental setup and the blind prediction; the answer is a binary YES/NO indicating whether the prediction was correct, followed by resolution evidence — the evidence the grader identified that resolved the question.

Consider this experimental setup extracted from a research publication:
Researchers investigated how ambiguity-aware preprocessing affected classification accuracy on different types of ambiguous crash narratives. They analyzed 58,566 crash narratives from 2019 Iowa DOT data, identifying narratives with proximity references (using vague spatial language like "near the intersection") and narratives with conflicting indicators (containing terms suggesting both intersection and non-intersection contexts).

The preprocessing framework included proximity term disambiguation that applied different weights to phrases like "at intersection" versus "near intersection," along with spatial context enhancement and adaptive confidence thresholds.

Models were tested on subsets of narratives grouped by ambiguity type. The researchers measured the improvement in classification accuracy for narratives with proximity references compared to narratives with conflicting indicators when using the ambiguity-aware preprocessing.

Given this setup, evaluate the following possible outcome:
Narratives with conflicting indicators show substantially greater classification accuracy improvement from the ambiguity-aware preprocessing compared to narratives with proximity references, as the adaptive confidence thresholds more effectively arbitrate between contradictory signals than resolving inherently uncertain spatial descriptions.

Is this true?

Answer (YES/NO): NO